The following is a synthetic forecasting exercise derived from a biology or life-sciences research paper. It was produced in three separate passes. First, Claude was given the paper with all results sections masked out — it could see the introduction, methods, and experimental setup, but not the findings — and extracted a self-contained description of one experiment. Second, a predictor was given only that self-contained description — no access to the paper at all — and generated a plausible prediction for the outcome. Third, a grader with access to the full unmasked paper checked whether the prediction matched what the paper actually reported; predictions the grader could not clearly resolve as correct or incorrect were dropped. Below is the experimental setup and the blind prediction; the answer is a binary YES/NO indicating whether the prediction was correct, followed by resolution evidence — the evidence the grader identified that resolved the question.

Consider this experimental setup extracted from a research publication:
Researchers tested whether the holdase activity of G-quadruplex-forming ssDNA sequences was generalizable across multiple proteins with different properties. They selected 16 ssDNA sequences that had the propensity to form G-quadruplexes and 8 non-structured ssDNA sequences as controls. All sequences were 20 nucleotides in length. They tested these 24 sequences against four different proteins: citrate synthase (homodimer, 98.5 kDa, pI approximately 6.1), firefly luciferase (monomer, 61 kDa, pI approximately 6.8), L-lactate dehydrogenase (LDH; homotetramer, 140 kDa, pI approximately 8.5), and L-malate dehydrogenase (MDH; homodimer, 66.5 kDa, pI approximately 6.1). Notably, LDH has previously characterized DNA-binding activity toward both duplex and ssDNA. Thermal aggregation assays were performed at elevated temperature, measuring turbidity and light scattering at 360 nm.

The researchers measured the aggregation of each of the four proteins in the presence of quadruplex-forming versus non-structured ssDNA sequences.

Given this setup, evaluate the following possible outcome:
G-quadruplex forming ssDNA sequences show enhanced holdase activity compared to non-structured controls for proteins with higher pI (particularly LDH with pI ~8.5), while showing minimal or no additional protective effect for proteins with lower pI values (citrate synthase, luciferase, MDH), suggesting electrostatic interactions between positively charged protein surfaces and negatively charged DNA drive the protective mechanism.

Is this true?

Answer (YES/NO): NO